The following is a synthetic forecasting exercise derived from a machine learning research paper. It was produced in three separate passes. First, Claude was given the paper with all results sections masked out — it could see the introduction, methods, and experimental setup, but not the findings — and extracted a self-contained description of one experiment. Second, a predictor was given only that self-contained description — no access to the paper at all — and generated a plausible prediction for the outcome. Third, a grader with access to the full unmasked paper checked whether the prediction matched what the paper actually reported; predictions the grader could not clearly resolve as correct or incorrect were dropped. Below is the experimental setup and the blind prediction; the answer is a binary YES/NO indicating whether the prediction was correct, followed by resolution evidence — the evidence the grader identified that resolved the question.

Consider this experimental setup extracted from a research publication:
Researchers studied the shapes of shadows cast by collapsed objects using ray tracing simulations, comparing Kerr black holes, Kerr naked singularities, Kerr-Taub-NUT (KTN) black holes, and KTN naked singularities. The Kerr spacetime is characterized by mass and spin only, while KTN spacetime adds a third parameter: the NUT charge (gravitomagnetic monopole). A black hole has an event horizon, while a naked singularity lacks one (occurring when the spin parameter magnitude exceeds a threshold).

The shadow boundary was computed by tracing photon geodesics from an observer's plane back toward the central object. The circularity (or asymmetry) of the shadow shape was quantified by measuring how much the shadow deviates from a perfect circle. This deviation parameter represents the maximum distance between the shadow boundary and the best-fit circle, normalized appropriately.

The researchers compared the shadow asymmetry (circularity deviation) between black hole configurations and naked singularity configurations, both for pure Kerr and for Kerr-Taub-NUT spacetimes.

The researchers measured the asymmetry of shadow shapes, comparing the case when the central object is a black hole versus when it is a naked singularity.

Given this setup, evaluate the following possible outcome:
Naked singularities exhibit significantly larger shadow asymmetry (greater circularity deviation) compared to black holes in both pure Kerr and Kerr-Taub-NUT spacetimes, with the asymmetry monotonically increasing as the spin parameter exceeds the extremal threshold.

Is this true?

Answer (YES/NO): NO